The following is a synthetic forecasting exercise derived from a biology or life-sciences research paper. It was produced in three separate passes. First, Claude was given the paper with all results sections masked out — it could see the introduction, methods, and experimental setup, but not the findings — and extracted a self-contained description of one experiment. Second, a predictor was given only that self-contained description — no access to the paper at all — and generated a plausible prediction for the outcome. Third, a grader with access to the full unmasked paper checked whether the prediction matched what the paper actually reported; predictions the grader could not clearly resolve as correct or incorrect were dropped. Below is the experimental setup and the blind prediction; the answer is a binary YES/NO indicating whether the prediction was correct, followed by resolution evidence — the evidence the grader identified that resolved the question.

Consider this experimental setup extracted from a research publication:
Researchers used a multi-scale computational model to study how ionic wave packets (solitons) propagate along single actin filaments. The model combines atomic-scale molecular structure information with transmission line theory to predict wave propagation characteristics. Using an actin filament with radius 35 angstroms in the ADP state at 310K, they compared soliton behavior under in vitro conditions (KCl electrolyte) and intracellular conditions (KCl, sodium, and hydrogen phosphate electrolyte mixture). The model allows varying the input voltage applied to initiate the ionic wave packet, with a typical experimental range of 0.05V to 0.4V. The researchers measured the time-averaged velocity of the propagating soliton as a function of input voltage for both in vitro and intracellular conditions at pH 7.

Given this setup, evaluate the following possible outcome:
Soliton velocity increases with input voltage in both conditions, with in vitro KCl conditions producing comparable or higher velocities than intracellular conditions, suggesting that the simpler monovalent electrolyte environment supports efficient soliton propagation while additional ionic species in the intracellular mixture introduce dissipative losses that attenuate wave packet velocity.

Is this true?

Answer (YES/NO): NO